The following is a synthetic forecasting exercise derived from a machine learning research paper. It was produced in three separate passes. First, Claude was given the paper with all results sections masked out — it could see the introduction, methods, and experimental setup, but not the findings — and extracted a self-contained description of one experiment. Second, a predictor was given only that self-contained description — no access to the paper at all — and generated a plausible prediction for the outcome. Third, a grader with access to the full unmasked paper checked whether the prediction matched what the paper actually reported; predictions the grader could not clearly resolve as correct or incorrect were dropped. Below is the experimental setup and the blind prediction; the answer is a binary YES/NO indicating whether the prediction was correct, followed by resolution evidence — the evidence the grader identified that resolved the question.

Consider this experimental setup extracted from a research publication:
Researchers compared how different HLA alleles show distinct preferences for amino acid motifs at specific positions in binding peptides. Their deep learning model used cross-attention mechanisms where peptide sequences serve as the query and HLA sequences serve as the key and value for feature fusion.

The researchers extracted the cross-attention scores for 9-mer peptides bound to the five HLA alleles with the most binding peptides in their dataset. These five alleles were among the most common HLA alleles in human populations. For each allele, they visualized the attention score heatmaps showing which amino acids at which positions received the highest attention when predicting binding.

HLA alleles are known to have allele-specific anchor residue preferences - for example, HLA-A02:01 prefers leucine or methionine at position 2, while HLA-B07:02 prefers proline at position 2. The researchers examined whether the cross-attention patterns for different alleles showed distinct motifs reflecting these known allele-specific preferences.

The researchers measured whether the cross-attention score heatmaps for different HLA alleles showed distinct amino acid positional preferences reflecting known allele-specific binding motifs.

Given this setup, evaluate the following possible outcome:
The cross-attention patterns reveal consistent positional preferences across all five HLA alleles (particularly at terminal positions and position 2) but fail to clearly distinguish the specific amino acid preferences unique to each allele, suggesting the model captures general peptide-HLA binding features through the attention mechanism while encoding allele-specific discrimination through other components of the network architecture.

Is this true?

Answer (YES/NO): NO